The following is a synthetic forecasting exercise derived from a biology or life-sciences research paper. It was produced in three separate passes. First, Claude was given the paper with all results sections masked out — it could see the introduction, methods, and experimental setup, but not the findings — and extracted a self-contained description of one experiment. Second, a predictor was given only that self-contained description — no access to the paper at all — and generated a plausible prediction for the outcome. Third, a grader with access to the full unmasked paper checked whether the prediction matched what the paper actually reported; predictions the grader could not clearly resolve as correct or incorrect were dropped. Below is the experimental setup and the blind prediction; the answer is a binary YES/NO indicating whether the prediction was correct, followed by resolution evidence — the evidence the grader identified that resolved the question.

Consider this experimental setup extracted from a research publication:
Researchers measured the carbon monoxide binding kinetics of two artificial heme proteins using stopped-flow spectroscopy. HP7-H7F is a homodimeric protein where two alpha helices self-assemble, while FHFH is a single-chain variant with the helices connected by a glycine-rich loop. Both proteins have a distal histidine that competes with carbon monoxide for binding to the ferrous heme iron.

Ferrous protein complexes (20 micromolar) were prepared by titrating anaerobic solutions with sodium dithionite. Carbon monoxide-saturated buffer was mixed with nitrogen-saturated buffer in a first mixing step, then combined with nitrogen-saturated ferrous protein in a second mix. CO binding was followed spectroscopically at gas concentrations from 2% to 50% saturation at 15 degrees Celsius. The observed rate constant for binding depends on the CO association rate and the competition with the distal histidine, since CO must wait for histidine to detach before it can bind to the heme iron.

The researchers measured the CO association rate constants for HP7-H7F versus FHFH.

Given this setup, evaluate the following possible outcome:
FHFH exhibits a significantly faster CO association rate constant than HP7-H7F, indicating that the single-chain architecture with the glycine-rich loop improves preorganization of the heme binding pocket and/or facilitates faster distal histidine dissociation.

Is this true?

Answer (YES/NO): NO